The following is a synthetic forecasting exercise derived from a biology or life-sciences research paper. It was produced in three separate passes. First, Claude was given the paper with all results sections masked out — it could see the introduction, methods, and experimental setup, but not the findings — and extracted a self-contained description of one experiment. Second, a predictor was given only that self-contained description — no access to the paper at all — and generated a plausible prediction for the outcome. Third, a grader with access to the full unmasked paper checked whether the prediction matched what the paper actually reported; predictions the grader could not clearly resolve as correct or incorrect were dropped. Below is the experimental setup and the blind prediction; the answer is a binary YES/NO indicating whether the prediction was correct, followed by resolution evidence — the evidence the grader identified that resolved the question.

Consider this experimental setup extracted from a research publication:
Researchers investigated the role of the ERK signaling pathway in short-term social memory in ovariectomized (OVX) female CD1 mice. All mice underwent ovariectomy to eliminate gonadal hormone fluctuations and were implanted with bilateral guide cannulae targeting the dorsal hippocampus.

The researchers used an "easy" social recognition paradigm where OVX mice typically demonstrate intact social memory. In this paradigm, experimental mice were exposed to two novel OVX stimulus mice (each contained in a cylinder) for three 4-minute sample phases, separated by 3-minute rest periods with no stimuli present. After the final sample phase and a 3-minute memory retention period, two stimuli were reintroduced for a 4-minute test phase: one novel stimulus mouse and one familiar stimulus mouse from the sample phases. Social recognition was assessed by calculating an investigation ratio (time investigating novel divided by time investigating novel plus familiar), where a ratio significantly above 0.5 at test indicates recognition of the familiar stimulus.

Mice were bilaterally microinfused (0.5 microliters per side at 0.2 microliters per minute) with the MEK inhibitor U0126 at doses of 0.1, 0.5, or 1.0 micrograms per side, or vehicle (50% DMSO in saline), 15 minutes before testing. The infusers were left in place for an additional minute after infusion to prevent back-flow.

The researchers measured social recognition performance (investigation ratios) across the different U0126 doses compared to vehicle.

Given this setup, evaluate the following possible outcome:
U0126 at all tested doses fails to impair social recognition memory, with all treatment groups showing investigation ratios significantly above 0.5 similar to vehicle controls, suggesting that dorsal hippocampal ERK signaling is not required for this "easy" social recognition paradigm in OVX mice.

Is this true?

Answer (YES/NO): NO